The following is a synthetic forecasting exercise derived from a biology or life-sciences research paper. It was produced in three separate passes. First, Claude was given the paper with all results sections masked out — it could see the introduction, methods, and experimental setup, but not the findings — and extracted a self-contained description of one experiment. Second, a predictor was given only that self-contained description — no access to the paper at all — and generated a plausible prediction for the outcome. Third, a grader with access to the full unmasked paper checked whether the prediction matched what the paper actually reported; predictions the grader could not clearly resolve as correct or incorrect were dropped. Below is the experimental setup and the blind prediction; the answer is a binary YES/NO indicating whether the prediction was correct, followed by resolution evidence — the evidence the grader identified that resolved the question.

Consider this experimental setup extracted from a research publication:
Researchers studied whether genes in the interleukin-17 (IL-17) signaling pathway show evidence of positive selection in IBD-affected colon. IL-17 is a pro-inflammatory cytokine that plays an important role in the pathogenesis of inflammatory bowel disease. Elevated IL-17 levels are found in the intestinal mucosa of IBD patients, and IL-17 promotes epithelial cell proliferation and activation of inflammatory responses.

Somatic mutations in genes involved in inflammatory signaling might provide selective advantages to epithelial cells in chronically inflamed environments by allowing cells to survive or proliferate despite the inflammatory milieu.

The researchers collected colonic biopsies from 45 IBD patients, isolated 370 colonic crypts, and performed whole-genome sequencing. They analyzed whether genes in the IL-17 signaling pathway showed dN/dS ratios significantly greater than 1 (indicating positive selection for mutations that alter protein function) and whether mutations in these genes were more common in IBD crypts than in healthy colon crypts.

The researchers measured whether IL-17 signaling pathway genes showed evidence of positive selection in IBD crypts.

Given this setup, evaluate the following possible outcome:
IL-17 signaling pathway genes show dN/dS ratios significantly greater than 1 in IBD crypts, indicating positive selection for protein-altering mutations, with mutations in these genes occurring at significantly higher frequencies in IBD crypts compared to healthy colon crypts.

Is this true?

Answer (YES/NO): NO